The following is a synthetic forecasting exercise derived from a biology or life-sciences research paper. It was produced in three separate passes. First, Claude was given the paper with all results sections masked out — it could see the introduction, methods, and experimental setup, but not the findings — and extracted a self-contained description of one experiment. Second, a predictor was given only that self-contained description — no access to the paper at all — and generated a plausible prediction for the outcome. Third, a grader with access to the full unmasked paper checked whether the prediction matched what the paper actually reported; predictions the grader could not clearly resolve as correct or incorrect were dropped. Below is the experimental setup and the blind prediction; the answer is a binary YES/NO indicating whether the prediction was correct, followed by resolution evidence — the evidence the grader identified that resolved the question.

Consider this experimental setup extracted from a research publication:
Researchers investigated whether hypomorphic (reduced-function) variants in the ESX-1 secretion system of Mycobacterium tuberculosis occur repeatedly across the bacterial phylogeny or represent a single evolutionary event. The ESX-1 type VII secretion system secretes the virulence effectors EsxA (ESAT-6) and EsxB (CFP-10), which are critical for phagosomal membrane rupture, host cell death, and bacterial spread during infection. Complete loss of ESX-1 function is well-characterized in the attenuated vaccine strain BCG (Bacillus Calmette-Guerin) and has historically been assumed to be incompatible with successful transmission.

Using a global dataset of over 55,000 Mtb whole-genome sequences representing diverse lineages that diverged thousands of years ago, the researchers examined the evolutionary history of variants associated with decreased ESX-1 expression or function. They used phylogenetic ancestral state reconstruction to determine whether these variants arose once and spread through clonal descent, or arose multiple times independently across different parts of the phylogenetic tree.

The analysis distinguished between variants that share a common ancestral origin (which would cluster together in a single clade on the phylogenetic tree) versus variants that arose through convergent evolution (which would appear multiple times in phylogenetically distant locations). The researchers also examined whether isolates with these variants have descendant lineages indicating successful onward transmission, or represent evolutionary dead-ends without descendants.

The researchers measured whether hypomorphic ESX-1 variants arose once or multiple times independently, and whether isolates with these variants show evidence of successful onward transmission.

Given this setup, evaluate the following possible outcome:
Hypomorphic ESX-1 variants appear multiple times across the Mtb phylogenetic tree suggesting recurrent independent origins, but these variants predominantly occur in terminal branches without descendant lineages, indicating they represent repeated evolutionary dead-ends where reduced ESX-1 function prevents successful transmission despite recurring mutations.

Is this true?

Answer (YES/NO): NO